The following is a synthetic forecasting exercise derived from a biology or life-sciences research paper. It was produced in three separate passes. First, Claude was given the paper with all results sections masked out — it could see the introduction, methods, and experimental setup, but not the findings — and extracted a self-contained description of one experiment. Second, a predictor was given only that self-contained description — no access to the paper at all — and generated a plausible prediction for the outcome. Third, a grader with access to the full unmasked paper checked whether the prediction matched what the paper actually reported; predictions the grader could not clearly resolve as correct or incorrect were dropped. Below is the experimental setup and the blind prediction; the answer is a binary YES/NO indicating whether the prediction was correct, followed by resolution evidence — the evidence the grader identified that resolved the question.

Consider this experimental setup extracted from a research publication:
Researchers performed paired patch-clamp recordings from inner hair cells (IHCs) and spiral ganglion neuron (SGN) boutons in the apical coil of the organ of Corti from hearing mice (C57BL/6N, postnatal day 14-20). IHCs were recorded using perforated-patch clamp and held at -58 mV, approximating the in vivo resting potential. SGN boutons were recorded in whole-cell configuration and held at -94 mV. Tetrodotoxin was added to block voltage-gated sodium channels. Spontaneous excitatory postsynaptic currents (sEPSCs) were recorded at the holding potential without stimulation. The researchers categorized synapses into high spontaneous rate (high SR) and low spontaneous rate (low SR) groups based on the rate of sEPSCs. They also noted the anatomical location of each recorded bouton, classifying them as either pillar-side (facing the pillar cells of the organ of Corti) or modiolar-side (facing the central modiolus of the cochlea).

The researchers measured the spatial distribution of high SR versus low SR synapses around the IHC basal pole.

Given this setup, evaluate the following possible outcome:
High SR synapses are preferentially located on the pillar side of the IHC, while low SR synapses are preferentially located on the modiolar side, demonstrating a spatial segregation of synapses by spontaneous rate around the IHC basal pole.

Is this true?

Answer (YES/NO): NO